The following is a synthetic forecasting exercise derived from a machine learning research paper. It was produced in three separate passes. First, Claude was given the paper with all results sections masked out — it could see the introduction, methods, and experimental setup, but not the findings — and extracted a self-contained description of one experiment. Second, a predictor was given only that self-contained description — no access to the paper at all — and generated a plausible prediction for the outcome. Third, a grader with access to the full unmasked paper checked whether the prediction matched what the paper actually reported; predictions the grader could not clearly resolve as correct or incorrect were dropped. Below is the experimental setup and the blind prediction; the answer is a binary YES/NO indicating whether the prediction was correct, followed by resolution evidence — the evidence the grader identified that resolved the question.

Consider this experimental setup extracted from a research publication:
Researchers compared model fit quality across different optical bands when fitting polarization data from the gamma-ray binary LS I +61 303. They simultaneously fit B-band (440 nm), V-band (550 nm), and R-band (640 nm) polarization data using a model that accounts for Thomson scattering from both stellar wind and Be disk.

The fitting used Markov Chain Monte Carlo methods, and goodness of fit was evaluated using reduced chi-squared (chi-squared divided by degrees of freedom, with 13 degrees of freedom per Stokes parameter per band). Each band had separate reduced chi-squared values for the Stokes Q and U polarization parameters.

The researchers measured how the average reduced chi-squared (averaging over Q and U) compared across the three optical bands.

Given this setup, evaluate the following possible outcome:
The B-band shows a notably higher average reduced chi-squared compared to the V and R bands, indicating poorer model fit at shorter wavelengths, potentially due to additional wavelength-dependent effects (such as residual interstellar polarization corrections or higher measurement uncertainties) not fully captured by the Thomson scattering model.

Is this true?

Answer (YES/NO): YES